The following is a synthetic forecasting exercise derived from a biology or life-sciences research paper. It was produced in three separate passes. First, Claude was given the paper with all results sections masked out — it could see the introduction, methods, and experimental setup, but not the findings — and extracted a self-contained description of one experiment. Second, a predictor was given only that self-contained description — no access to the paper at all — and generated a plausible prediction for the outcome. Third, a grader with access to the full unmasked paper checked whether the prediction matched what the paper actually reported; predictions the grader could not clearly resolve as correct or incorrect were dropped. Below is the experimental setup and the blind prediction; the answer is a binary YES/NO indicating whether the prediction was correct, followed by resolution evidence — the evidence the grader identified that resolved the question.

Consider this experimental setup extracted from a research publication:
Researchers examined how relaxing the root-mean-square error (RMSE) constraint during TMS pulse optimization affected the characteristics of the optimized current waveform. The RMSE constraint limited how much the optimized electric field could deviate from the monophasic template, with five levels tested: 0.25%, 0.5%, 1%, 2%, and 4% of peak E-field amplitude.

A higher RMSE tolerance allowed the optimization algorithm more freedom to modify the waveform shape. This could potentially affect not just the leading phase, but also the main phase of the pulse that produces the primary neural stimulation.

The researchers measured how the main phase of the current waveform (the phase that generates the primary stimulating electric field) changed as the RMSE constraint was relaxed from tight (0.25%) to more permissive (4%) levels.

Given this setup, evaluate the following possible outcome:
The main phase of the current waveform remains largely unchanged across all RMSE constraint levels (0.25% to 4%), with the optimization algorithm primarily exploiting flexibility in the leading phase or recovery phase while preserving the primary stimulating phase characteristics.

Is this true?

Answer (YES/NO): NO